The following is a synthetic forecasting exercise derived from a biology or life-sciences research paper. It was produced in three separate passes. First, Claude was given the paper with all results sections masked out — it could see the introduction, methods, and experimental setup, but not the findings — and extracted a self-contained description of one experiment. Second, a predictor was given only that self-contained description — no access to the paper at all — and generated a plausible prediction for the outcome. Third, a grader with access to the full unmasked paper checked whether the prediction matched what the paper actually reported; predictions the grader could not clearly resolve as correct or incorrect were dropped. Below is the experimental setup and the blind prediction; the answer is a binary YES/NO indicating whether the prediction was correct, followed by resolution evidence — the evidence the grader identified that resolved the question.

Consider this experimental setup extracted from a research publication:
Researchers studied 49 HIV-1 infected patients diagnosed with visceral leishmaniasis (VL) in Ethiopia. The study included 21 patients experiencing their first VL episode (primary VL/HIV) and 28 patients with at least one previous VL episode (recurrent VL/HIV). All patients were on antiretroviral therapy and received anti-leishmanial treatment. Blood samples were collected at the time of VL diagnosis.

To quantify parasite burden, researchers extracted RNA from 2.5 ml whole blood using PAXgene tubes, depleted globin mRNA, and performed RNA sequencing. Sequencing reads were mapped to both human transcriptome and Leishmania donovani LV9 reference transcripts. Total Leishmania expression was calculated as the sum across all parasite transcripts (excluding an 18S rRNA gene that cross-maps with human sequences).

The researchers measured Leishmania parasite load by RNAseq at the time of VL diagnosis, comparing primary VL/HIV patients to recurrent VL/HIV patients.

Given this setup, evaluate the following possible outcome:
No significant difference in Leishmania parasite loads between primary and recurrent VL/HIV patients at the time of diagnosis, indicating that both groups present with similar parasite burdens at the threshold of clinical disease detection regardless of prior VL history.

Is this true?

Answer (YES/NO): YES